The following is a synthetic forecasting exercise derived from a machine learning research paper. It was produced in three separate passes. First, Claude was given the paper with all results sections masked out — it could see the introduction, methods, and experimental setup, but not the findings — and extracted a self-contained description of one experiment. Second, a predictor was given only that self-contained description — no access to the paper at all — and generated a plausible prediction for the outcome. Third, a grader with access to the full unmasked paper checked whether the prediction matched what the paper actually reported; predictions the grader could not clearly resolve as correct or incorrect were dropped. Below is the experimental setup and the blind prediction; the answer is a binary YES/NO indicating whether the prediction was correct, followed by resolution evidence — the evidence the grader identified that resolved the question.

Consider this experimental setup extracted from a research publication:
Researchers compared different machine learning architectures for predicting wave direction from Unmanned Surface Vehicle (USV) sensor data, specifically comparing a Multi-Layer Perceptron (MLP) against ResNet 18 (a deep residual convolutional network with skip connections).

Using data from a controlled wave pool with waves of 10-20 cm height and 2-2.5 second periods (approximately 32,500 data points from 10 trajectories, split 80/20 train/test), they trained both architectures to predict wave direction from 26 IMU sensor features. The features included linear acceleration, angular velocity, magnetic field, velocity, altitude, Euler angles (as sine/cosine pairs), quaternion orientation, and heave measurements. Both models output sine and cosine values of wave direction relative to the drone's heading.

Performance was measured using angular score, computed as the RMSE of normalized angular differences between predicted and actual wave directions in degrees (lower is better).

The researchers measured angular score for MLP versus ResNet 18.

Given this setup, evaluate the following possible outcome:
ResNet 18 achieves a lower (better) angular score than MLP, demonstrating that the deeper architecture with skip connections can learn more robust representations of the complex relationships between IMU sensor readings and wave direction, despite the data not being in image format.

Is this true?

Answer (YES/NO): NO